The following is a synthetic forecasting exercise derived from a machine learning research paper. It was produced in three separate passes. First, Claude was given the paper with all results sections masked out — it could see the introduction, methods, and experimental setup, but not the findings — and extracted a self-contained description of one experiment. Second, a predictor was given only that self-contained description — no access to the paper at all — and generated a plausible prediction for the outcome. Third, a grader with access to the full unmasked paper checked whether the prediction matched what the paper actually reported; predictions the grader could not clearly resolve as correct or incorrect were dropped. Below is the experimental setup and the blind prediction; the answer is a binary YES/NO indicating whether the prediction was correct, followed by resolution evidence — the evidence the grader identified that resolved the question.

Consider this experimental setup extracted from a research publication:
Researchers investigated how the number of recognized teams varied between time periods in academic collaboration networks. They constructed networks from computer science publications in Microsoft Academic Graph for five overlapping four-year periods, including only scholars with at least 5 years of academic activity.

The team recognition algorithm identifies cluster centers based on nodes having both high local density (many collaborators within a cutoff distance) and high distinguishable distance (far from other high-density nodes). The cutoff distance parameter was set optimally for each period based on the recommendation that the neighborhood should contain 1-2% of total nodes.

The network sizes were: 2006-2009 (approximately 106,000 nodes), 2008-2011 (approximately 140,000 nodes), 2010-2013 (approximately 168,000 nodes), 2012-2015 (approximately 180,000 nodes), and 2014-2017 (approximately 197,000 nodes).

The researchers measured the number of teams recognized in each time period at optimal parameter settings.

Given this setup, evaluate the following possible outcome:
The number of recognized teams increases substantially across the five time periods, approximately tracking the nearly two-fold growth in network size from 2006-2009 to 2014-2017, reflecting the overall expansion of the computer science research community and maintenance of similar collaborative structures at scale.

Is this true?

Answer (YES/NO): YES